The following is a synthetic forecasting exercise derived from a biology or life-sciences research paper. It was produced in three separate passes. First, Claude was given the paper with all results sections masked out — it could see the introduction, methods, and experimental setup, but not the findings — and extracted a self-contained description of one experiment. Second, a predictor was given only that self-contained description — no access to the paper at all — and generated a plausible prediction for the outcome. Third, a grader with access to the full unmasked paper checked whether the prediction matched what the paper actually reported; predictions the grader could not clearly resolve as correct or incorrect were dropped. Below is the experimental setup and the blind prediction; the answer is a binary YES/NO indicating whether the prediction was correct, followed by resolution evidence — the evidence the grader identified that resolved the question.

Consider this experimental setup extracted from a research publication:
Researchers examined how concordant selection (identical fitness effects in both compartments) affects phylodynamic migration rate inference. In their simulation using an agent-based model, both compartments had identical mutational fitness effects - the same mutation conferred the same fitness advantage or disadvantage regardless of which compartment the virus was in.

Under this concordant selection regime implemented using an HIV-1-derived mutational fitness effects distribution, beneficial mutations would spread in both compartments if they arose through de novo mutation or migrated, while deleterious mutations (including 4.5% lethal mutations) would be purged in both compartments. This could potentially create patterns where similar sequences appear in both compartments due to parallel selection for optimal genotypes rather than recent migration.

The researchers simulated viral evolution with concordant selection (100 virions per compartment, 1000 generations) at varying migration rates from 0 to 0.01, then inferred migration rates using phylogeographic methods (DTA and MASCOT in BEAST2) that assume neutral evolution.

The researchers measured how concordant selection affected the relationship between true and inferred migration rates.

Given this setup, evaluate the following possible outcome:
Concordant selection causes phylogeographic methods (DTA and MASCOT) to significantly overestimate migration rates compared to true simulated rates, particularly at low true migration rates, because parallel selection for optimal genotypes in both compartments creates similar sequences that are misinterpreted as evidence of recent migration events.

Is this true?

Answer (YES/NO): NO